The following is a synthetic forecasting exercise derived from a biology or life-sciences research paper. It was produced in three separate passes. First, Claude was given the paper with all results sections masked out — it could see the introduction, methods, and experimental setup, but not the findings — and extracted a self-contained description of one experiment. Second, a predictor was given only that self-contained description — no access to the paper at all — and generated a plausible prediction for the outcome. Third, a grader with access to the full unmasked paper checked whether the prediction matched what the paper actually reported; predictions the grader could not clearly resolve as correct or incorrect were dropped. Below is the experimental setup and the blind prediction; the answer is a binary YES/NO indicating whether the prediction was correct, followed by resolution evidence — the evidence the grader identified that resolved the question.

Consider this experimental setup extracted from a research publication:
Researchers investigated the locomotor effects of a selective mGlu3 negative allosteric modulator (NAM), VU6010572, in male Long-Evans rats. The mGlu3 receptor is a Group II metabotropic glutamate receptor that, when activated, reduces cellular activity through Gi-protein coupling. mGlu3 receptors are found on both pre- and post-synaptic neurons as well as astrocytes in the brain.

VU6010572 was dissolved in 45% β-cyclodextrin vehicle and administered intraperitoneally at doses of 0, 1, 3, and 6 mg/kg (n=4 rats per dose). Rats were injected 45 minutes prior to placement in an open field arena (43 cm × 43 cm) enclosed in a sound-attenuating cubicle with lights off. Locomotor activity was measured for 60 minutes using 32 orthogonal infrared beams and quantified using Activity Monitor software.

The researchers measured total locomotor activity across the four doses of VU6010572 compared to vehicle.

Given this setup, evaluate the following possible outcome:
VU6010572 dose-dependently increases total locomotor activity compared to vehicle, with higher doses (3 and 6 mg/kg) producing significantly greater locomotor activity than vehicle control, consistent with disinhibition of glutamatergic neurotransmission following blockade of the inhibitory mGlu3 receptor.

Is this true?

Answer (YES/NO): NO